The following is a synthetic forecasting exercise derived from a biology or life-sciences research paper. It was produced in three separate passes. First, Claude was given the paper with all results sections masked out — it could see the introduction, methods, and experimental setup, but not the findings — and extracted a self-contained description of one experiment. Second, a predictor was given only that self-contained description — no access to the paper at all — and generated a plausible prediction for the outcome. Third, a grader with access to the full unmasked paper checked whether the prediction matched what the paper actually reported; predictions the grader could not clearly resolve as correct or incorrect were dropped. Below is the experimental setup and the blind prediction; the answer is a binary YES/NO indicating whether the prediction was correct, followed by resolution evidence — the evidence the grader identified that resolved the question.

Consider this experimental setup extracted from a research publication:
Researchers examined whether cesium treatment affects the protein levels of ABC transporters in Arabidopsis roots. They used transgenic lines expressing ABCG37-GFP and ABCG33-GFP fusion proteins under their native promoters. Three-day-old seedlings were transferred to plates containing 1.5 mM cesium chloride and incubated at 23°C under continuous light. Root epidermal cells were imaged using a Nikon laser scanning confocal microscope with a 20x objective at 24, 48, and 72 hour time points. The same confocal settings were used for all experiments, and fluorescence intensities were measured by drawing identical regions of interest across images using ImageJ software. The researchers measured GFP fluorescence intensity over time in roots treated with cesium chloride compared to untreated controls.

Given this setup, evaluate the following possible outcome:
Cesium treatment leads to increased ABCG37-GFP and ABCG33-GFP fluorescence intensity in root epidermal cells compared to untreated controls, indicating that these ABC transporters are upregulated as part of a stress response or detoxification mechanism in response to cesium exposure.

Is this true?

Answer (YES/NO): NO